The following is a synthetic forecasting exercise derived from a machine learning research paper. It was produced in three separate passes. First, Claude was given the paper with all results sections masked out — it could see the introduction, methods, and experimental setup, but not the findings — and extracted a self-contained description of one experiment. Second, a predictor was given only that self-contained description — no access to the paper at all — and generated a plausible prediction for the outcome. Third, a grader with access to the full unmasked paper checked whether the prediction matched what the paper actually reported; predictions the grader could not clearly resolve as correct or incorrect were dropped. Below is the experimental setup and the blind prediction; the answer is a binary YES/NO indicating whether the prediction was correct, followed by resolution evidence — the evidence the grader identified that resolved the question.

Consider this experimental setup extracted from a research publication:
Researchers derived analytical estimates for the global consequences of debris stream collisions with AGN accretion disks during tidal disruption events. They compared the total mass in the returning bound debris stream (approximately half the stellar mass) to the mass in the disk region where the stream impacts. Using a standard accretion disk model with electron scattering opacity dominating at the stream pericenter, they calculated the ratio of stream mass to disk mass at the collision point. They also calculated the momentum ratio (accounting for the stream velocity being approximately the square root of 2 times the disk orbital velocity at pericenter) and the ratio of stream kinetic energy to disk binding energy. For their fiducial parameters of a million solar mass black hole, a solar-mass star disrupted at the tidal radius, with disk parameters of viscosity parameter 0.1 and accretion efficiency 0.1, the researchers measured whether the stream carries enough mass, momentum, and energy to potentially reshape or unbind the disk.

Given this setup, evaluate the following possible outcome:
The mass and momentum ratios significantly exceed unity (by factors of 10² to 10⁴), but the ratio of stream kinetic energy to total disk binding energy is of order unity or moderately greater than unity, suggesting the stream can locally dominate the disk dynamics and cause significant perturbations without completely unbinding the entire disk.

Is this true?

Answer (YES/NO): NO